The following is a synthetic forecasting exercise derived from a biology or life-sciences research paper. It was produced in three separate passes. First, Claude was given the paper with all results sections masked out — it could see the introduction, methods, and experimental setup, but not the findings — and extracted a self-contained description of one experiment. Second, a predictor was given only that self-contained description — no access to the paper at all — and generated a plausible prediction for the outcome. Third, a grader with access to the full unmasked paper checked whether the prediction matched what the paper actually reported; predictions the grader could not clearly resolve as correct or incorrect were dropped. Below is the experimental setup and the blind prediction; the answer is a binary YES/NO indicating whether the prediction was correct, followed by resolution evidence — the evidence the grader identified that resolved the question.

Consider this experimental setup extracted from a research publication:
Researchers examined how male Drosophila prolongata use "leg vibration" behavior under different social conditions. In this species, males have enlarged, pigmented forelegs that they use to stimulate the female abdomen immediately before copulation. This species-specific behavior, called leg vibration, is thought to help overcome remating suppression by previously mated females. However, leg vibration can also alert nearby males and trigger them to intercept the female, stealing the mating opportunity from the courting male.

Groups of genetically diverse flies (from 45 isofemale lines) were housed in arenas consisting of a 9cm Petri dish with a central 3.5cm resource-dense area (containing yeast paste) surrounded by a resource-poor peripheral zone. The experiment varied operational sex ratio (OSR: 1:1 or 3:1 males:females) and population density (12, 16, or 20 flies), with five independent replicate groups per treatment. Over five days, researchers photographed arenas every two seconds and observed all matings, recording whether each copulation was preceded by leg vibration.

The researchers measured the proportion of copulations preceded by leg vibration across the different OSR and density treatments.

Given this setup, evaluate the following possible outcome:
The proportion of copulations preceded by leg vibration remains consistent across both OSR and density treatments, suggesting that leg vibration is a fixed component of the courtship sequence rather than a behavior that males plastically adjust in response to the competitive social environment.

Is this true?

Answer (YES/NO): NO